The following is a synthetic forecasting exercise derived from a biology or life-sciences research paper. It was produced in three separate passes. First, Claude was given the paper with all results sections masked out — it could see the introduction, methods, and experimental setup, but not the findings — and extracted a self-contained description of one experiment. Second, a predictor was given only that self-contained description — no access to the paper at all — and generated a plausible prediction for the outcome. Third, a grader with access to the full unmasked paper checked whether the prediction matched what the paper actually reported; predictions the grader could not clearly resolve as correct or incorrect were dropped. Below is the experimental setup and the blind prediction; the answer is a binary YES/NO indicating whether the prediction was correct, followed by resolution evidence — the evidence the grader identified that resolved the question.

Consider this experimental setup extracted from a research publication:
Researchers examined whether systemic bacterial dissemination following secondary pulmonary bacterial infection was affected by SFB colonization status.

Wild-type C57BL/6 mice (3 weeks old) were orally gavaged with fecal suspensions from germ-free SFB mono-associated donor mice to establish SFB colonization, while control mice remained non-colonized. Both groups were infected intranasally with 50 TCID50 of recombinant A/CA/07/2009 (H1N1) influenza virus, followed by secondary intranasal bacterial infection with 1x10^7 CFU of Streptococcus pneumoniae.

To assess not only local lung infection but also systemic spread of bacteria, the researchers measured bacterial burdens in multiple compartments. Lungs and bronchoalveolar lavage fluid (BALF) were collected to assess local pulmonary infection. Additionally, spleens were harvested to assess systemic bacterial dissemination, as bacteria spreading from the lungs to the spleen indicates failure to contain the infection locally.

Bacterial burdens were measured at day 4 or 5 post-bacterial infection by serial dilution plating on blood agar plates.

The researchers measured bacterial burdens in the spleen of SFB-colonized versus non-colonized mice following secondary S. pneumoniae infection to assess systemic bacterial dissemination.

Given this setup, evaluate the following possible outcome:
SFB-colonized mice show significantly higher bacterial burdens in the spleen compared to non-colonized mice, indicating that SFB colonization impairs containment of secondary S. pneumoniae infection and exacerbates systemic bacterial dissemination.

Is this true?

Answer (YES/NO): NO